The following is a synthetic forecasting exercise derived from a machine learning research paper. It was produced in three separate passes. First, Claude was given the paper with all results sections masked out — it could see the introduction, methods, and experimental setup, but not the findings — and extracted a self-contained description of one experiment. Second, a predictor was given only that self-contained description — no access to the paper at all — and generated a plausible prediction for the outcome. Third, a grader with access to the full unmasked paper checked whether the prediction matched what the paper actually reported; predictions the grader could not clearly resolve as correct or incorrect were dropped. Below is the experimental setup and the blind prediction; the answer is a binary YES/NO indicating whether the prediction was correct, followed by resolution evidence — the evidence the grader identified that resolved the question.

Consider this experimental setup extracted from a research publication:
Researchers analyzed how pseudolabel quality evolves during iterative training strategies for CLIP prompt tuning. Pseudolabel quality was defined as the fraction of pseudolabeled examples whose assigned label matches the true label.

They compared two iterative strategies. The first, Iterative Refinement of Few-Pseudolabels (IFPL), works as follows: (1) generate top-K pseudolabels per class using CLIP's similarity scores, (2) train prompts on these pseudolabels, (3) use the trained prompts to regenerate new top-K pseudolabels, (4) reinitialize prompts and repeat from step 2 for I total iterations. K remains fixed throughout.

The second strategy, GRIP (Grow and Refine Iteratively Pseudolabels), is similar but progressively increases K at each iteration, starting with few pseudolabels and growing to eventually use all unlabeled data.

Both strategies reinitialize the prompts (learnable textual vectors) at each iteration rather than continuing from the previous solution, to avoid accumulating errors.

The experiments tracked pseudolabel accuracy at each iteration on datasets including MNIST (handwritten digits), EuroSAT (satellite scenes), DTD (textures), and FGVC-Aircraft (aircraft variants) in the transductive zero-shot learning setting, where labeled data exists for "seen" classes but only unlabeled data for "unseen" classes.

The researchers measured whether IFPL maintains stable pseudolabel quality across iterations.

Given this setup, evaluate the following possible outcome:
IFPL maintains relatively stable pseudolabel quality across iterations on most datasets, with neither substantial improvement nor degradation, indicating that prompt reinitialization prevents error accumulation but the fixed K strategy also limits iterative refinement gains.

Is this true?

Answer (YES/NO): NO